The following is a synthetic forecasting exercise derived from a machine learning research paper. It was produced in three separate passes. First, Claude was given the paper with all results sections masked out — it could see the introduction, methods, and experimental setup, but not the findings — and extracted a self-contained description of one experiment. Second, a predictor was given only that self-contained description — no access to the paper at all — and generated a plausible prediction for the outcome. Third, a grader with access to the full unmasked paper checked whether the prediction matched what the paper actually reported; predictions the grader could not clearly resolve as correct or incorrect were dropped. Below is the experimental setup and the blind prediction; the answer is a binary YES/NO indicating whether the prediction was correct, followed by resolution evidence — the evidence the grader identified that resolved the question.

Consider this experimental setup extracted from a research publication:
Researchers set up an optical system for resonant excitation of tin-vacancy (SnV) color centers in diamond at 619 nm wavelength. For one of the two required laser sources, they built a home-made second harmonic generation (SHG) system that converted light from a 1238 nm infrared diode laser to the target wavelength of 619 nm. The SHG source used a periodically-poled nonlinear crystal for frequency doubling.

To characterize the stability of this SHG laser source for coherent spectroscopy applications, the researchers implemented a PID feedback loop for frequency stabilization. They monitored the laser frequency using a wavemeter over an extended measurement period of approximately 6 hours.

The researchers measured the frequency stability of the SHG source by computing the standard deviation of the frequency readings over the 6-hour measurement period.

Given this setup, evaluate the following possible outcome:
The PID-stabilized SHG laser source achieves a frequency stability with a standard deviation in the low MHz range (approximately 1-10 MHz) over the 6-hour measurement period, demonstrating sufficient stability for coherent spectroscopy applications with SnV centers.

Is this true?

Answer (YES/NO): YES